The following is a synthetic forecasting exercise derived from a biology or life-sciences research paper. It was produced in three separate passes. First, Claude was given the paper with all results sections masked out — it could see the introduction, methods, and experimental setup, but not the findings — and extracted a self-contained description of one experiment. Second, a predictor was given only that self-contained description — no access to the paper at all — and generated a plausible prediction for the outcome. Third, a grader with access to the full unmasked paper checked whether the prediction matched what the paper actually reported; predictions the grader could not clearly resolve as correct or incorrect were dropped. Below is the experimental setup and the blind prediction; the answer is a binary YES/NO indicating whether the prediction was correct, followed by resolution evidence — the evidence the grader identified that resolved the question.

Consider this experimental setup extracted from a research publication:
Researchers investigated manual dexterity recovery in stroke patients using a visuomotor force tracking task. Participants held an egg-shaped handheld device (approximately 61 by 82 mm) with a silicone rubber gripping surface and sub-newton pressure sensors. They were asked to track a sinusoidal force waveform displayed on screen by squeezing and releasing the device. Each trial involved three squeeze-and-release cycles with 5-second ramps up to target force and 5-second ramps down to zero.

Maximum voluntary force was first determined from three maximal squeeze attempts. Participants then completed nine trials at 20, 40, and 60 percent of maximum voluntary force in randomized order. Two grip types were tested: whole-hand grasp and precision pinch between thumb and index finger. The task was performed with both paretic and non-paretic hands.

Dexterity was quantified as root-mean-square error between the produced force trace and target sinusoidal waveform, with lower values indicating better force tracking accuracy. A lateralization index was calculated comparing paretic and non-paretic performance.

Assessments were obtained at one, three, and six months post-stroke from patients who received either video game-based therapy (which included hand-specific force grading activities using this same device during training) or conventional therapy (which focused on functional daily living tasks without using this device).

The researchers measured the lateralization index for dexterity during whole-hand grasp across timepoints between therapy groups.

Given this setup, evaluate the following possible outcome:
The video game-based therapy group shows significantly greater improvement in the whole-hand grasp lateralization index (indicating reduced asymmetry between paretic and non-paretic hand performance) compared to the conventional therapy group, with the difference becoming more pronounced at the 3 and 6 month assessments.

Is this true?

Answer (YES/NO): NO